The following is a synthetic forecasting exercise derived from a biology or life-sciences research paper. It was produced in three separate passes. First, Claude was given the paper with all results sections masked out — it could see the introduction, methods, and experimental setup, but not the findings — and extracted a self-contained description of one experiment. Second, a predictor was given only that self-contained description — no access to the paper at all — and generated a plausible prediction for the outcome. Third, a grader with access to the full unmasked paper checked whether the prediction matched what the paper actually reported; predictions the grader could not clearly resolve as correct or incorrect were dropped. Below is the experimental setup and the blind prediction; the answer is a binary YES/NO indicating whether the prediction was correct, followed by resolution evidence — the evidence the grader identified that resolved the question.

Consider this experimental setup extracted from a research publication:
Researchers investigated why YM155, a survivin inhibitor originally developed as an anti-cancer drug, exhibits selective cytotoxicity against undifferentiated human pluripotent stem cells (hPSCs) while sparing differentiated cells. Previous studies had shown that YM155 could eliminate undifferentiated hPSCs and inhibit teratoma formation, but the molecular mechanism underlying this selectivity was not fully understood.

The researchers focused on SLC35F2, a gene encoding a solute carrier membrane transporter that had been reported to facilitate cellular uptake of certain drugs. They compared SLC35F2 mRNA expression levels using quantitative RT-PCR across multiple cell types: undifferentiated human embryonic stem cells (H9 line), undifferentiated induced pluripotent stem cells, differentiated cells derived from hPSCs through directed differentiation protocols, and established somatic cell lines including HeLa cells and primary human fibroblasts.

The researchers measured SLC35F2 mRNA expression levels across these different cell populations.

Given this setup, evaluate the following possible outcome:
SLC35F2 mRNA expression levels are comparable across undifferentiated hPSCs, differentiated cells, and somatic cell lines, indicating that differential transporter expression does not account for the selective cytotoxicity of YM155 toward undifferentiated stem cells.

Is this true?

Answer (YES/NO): NO